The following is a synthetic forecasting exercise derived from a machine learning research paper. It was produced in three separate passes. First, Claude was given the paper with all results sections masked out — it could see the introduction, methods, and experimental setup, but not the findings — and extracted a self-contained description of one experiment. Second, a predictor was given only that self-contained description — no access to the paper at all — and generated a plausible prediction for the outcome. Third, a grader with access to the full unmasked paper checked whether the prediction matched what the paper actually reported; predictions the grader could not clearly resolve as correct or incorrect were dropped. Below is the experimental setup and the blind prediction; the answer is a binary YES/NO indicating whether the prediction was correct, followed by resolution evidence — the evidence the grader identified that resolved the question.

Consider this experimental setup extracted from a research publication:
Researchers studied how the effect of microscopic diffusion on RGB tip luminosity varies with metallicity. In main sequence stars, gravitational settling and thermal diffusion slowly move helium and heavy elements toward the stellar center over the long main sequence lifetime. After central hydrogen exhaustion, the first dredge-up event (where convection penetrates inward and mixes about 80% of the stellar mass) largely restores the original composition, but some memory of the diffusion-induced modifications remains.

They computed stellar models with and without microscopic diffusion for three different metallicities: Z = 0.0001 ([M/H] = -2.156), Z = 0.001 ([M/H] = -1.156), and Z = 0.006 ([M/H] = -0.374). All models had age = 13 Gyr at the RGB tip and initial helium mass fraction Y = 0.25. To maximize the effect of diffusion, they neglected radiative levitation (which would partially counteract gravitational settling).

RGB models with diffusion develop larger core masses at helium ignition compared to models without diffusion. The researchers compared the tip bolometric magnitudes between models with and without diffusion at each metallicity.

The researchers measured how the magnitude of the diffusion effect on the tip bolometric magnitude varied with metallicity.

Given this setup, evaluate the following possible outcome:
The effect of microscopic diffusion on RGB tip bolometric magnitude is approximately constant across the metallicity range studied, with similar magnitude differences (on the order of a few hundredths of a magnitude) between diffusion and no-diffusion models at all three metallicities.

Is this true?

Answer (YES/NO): NO